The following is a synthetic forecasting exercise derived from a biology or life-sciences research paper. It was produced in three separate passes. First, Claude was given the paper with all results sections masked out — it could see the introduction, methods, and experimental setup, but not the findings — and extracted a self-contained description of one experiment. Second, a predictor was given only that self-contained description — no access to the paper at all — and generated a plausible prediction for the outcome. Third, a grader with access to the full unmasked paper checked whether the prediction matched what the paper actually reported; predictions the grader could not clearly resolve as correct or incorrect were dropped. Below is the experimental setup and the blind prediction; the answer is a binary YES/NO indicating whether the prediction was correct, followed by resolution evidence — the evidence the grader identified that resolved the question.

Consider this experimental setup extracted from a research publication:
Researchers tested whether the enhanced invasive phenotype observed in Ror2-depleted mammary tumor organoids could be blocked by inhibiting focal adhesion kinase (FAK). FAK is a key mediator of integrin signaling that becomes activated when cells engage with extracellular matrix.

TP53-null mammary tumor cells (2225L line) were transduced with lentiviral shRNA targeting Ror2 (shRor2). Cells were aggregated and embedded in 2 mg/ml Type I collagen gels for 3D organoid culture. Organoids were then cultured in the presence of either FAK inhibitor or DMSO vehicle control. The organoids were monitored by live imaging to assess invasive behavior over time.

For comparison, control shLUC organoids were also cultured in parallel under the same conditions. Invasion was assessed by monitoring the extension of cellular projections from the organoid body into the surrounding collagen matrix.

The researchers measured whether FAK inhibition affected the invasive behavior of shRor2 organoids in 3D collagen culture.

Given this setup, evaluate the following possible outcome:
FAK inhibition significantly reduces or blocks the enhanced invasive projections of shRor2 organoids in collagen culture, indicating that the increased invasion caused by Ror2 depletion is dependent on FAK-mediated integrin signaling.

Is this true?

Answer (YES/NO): YES